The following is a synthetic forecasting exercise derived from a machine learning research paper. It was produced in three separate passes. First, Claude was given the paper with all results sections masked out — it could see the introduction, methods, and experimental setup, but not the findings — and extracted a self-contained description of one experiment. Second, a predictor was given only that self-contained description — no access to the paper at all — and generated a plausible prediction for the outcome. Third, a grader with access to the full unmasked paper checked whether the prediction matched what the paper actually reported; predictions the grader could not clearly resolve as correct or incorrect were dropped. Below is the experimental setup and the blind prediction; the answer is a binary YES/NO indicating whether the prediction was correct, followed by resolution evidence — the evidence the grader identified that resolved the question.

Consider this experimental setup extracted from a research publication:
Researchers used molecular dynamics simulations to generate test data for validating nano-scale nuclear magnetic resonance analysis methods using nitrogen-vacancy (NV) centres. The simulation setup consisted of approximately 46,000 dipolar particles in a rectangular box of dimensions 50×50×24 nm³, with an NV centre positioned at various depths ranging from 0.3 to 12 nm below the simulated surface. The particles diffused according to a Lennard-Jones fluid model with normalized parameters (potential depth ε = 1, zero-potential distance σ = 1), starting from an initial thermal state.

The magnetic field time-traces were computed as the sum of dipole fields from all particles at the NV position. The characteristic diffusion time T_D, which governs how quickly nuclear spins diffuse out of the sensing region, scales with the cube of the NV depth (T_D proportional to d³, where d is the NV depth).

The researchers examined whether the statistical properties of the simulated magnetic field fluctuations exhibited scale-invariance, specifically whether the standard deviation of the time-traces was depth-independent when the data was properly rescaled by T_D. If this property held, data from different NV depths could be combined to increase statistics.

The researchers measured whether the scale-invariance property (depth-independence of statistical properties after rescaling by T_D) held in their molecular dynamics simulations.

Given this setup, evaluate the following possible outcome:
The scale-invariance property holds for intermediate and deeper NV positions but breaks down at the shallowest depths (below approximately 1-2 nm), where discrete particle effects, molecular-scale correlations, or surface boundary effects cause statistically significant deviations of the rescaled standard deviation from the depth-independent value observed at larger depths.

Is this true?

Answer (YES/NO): NO